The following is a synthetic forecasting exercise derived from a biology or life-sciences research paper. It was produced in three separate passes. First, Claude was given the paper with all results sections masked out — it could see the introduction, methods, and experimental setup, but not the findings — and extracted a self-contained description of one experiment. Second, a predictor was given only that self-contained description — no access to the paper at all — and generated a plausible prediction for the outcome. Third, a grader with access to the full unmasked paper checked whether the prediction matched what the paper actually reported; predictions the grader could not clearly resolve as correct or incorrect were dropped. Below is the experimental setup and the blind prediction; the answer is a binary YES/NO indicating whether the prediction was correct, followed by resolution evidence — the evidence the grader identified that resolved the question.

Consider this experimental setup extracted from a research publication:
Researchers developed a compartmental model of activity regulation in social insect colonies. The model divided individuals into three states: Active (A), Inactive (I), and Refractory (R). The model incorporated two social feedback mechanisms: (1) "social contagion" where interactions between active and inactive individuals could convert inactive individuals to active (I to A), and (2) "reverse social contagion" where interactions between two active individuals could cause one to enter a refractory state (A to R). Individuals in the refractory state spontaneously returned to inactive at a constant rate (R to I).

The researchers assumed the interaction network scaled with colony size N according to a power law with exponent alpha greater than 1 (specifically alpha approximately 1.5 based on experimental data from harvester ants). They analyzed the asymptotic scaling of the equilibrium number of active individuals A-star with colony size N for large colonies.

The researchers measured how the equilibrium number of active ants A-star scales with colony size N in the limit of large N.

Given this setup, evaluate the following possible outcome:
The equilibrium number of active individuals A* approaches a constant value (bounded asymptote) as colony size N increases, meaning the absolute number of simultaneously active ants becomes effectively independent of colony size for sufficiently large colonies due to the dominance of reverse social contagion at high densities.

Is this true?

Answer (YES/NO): NO